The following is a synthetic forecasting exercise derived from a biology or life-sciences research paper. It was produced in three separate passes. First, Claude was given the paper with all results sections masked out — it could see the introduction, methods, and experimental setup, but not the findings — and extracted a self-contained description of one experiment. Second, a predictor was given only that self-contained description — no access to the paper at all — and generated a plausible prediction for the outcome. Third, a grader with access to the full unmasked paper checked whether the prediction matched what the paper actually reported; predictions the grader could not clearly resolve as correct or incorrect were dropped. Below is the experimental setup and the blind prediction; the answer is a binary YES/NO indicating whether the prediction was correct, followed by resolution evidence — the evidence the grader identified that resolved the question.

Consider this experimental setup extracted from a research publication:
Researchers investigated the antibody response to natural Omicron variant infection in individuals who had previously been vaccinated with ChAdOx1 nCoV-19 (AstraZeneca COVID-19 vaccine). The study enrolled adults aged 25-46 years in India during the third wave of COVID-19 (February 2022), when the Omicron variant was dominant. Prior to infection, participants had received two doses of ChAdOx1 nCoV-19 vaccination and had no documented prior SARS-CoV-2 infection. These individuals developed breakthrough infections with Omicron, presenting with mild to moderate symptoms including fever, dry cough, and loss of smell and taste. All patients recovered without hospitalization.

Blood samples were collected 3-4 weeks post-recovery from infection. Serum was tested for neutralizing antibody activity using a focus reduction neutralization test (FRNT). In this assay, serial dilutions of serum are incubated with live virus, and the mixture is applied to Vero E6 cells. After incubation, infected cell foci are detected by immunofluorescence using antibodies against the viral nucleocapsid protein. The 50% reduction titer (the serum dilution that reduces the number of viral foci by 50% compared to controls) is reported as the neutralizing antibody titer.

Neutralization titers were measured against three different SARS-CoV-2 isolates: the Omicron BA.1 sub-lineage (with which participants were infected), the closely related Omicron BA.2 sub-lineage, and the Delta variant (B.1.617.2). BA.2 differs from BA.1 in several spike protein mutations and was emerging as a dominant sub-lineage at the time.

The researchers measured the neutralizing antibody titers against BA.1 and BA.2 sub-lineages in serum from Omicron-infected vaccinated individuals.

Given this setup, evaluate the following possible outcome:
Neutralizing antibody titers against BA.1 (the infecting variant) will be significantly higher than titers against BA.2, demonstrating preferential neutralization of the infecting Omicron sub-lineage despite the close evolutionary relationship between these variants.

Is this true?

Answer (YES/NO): NO